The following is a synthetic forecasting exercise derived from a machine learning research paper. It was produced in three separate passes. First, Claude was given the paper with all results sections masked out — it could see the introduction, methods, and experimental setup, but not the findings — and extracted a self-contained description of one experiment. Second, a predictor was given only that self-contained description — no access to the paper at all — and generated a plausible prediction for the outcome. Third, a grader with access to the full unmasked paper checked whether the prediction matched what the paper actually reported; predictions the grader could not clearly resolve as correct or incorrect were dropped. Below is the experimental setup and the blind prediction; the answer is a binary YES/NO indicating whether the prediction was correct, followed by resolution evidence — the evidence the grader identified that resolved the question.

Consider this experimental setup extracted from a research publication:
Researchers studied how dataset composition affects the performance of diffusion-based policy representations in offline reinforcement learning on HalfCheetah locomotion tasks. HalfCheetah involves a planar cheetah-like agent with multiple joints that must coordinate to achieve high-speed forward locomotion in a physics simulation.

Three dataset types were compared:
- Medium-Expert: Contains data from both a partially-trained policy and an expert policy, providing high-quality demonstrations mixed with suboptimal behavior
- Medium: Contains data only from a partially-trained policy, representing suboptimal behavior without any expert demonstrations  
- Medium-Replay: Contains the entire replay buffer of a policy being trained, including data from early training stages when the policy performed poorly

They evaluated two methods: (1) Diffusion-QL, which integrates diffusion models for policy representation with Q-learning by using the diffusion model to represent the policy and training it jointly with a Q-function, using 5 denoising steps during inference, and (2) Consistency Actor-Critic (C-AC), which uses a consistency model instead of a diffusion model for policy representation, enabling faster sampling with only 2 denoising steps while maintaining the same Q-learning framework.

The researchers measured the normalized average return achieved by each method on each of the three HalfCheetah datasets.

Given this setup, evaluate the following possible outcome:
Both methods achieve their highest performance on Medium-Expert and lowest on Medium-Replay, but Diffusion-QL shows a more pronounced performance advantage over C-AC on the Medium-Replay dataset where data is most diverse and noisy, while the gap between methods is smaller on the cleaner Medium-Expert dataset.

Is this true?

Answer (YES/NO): NO